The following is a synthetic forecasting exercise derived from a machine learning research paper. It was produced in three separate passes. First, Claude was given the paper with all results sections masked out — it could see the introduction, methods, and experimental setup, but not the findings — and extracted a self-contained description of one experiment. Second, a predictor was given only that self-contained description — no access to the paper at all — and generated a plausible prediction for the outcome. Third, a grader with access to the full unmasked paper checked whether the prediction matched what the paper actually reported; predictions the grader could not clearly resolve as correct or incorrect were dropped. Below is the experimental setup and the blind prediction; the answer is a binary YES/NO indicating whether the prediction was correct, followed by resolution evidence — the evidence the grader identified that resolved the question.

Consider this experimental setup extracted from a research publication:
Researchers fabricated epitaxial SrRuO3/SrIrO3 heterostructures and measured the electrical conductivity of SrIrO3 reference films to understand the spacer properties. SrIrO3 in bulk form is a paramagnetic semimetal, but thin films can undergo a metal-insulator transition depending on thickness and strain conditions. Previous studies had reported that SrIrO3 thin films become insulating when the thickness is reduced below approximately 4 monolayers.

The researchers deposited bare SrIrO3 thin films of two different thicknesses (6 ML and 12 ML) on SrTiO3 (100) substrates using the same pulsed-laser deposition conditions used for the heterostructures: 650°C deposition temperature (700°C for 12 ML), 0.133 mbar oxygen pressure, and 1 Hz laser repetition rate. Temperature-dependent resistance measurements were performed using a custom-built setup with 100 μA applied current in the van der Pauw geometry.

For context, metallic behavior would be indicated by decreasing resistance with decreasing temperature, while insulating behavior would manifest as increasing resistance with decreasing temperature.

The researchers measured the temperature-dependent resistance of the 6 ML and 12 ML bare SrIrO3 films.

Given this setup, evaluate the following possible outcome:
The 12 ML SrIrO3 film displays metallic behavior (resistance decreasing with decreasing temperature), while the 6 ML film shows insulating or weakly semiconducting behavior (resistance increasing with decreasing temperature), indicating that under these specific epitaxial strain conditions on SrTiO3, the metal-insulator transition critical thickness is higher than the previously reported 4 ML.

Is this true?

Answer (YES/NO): NO